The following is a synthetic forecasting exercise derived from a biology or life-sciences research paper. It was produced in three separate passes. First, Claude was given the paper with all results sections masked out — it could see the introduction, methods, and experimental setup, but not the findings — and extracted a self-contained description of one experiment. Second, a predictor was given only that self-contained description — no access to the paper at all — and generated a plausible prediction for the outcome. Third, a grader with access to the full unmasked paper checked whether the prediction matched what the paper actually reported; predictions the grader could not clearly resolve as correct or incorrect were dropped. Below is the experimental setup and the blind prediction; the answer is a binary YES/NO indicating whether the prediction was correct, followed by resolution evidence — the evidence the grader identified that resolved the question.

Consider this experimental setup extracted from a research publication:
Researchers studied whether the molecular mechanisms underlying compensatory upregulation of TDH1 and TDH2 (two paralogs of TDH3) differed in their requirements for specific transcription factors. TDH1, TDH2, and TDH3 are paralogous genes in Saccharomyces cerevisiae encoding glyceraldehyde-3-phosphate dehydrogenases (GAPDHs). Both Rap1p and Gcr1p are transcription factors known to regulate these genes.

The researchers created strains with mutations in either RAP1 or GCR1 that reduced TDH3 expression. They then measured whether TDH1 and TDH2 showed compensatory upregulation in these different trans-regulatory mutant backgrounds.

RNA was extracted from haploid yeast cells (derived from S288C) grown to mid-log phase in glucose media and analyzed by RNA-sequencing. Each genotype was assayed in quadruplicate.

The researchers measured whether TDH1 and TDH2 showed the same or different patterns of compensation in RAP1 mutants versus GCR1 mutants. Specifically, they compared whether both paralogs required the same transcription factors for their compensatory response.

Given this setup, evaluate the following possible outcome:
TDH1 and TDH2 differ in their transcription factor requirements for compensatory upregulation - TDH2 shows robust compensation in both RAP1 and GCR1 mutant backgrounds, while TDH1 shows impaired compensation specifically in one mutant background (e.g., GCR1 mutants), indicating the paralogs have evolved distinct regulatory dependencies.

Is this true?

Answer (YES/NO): NO